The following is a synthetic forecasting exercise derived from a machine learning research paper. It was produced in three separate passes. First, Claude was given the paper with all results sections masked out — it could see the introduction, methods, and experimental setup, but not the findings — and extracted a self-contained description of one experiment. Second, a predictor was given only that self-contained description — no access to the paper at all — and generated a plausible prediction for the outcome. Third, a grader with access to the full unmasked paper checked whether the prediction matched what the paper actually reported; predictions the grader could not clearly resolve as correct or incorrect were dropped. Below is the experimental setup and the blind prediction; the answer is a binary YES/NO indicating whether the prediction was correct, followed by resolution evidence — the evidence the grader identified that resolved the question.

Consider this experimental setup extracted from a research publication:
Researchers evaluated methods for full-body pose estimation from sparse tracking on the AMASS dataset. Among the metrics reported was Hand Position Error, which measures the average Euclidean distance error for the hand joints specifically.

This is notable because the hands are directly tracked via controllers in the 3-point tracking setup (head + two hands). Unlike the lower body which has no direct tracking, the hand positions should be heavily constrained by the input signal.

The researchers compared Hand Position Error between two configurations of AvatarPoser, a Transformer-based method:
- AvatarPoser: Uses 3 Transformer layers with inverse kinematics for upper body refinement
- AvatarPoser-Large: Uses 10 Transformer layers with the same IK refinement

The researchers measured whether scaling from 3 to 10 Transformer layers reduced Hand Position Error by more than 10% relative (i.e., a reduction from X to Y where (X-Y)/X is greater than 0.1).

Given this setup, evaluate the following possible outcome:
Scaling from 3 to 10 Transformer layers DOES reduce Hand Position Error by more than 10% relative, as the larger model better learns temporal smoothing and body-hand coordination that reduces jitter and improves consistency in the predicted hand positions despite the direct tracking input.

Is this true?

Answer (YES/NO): NO